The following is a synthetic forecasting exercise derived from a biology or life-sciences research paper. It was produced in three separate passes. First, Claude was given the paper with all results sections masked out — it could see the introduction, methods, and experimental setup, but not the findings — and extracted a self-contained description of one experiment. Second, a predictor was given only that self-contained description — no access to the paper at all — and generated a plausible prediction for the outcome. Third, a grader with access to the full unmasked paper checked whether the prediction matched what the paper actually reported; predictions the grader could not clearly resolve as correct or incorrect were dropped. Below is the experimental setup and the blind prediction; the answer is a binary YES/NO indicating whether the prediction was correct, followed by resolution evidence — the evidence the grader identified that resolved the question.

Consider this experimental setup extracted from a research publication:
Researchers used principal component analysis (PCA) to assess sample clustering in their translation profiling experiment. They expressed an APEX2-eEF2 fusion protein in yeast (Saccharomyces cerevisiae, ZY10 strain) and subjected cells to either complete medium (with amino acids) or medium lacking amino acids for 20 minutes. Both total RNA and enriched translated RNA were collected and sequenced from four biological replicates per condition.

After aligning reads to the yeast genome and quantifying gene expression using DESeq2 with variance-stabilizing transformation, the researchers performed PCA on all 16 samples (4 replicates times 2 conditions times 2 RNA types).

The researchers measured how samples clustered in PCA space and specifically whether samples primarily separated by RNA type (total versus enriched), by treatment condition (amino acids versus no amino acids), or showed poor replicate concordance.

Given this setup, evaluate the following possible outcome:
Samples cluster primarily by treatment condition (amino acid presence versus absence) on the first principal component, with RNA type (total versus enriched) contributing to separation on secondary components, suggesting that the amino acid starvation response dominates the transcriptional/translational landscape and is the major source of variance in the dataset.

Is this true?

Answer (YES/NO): YES